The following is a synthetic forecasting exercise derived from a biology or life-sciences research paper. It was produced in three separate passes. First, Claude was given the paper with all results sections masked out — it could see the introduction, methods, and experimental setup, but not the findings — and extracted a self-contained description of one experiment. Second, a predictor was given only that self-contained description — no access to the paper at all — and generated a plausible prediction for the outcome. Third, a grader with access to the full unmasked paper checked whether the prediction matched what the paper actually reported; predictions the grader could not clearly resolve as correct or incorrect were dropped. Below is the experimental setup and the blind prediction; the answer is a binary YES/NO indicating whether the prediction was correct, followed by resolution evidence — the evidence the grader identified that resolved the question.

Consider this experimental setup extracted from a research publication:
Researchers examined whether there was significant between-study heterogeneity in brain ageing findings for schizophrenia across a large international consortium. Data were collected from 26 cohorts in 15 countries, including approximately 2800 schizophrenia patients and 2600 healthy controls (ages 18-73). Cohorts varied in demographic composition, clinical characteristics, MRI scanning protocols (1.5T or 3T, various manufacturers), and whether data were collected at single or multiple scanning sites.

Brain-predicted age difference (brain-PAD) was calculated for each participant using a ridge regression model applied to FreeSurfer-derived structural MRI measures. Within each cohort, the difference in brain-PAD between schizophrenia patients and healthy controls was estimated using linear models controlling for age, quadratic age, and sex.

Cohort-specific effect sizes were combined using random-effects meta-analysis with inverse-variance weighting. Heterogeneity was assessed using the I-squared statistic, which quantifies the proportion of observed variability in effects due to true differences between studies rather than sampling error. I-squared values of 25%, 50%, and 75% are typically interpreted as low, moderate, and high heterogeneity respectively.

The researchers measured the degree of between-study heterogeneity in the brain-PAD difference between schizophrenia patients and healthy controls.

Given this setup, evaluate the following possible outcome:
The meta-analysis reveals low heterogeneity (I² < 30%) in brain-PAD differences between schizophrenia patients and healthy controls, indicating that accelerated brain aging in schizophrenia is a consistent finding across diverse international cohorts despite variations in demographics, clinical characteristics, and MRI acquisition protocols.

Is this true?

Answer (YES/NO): NO